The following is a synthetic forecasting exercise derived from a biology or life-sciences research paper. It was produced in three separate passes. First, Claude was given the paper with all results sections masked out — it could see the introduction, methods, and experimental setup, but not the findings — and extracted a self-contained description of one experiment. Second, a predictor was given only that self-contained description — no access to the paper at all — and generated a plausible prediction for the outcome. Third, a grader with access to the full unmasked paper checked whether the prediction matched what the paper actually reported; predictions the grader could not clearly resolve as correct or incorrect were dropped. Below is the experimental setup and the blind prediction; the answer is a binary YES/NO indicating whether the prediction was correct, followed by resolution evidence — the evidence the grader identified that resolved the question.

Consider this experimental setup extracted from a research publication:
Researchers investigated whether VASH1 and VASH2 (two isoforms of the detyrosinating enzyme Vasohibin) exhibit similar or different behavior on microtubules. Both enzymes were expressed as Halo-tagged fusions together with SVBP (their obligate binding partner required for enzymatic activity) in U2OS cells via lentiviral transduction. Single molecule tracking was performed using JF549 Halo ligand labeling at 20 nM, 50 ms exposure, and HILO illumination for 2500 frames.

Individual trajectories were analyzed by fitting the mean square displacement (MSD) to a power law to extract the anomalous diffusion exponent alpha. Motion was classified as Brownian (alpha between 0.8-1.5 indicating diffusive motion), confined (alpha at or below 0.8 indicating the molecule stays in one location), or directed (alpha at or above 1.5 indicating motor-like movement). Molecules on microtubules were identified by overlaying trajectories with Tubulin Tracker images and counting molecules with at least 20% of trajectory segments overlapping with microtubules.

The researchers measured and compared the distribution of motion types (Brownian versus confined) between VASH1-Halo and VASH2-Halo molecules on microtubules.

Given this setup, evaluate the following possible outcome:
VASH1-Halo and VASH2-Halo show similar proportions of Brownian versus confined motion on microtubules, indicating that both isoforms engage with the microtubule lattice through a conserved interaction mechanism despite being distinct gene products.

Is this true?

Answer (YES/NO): YES